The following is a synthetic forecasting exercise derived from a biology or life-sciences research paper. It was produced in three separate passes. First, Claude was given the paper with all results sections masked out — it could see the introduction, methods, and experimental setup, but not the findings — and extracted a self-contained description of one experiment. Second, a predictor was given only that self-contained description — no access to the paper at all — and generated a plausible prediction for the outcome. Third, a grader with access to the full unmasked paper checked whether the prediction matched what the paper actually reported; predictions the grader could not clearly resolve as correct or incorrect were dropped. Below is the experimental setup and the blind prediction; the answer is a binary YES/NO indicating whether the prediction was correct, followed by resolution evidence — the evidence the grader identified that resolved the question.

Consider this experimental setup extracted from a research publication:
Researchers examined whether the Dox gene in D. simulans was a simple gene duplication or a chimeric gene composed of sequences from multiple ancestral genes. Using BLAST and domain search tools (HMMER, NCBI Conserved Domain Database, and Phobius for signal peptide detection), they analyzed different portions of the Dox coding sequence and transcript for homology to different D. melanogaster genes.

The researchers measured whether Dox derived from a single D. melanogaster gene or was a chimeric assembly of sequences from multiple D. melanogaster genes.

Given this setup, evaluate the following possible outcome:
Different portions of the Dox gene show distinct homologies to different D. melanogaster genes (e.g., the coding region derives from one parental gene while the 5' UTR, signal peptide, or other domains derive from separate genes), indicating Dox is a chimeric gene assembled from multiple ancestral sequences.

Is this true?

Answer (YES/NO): YES